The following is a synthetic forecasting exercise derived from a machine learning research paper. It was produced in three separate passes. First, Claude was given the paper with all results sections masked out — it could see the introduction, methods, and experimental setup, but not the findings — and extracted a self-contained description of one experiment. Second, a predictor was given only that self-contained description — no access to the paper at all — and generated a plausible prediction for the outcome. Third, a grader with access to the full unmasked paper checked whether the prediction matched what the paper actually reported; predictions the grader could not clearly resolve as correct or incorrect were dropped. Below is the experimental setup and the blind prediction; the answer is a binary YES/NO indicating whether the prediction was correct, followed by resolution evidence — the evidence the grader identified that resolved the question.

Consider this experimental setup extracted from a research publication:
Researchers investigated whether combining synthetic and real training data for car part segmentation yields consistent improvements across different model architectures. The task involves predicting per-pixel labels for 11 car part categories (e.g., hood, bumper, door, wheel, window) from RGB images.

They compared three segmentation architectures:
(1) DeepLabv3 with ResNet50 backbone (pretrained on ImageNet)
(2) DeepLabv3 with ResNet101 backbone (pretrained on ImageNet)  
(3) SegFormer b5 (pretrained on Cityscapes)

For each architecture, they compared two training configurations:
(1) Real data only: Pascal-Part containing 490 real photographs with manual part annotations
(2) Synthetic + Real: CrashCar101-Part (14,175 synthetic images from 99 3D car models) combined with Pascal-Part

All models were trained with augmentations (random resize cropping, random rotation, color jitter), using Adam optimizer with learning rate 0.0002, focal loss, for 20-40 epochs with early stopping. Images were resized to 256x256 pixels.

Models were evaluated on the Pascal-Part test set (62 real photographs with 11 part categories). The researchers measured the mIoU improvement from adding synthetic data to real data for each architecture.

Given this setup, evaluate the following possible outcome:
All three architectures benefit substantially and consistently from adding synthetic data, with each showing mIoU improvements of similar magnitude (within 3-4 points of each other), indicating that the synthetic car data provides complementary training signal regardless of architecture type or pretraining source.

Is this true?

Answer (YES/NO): YES